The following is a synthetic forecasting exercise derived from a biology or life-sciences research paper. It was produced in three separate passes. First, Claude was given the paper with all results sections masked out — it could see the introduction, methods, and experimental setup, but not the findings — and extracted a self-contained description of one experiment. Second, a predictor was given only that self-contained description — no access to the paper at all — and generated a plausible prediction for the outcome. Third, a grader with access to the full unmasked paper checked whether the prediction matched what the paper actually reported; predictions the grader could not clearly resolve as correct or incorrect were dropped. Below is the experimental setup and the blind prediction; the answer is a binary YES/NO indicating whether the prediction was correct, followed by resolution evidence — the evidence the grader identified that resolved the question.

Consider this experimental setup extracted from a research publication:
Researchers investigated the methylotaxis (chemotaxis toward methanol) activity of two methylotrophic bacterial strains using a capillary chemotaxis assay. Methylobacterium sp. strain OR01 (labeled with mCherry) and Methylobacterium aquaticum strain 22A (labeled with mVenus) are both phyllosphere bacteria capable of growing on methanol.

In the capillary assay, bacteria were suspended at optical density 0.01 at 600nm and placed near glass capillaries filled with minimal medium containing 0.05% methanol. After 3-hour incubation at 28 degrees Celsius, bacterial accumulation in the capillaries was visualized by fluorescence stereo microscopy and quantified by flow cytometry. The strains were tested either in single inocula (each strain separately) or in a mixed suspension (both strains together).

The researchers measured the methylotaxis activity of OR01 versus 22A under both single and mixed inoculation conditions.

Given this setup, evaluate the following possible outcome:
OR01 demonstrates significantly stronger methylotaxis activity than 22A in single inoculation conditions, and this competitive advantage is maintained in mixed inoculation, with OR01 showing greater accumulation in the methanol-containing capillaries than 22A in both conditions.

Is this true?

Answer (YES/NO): YES